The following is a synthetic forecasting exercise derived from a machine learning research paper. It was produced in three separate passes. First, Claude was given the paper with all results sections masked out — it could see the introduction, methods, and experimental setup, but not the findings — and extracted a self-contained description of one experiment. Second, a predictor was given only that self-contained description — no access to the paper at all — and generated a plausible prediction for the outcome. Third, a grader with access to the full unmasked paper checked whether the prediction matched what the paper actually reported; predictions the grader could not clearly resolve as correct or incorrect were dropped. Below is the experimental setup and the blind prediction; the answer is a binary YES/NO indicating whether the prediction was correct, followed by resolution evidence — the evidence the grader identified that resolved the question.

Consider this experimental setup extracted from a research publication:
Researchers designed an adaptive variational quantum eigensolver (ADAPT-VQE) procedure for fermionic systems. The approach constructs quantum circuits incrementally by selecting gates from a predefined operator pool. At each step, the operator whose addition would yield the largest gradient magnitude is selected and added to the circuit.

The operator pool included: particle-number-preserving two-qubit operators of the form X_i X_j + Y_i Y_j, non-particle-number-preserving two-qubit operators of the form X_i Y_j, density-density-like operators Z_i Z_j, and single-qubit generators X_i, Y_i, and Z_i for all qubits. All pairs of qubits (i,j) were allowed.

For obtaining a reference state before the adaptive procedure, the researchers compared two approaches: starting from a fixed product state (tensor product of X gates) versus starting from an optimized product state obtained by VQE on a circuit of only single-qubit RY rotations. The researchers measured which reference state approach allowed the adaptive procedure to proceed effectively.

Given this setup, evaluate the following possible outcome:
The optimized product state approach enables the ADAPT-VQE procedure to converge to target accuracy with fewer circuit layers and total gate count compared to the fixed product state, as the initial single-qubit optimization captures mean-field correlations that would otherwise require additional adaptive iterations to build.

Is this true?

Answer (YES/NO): NO